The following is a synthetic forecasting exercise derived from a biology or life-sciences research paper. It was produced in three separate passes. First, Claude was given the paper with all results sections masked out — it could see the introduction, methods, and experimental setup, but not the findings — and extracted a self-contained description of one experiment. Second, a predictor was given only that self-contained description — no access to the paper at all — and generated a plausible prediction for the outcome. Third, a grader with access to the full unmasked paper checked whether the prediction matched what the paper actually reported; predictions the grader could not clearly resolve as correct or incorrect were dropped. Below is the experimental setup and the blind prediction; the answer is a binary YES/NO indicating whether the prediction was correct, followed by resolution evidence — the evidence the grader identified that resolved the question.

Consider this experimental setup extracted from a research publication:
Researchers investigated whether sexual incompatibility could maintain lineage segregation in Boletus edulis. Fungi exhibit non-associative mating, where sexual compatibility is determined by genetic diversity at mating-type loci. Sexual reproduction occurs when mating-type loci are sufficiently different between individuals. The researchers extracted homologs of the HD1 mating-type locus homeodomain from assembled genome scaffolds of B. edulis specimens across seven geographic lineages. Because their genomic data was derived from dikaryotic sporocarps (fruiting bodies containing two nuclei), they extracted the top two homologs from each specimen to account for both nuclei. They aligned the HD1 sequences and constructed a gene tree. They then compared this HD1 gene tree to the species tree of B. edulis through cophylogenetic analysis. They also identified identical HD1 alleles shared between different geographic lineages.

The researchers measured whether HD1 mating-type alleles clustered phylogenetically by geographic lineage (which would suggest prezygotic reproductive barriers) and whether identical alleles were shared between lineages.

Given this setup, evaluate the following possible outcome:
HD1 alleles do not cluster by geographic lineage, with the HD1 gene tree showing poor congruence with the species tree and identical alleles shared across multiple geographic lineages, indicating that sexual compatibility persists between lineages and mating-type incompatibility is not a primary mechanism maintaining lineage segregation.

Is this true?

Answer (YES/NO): YES